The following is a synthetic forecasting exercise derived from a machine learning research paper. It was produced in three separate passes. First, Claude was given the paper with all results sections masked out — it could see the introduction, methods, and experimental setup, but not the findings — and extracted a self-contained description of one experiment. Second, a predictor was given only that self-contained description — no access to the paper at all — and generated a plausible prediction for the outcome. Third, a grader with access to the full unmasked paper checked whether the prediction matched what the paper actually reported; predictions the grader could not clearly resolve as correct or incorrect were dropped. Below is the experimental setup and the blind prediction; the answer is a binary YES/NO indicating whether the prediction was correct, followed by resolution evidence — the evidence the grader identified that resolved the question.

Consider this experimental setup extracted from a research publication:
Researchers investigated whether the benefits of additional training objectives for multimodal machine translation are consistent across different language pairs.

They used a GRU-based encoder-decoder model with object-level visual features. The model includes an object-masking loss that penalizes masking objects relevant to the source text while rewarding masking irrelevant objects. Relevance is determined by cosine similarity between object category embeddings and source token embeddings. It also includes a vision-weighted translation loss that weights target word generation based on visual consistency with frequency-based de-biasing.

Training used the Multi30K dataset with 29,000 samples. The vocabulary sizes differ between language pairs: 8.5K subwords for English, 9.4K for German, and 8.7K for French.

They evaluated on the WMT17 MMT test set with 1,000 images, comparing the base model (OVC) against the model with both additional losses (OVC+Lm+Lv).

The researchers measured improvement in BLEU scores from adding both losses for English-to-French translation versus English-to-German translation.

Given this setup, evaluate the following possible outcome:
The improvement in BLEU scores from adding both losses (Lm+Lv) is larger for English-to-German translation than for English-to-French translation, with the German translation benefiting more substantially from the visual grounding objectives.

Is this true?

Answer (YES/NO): YES